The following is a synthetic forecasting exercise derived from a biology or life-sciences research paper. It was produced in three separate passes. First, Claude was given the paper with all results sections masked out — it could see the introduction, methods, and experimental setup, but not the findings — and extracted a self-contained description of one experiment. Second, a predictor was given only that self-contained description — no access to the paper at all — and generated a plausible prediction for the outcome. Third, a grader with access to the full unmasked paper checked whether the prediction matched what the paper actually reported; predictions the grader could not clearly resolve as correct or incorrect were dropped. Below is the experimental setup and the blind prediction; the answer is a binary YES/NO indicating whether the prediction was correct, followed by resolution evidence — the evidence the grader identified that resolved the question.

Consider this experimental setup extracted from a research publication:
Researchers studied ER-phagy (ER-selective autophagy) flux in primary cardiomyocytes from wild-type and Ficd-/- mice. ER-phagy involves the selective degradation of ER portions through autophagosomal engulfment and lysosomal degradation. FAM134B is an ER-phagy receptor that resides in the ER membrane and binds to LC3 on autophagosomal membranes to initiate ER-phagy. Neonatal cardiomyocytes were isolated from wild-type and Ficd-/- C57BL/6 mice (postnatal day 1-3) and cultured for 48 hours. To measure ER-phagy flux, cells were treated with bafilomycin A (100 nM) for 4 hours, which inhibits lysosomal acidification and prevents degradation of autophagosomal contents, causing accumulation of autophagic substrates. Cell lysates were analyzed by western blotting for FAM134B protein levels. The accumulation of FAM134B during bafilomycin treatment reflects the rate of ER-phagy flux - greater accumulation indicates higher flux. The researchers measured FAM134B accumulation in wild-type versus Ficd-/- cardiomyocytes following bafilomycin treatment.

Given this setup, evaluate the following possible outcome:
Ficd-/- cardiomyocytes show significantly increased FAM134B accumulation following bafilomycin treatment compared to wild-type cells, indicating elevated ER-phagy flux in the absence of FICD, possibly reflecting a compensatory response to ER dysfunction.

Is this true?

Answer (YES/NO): YES